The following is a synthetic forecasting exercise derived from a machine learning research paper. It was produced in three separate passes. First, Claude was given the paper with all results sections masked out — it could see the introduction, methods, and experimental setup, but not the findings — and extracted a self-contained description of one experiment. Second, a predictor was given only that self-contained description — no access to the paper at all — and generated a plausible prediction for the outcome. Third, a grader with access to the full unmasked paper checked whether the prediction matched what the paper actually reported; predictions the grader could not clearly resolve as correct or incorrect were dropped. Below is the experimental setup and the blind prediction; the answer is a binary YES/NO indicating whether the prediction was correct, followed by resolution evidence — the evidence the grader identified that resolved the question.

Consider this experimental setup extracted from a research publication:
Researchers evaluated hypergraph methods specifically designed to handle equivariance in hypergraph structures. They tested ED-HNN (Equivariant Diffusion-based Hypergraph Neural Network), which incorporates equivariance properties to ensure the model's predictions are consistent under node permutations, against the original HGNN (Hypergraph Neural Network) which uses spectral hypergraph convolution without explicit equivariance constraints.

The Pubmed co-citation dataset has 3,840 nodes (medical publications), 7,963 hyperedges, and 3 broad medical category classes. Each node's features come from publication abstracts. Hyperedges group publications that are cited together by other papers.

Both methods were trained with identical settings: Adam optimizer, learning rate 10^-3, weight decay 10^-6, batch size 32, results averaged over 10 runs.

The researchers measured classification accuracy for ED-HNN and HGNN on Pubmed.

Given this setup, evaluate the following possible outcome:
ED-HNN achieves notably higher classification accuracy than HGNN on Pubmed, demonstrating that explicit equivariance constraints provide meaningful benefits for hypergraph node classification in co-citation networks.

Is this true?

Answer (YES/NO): NO